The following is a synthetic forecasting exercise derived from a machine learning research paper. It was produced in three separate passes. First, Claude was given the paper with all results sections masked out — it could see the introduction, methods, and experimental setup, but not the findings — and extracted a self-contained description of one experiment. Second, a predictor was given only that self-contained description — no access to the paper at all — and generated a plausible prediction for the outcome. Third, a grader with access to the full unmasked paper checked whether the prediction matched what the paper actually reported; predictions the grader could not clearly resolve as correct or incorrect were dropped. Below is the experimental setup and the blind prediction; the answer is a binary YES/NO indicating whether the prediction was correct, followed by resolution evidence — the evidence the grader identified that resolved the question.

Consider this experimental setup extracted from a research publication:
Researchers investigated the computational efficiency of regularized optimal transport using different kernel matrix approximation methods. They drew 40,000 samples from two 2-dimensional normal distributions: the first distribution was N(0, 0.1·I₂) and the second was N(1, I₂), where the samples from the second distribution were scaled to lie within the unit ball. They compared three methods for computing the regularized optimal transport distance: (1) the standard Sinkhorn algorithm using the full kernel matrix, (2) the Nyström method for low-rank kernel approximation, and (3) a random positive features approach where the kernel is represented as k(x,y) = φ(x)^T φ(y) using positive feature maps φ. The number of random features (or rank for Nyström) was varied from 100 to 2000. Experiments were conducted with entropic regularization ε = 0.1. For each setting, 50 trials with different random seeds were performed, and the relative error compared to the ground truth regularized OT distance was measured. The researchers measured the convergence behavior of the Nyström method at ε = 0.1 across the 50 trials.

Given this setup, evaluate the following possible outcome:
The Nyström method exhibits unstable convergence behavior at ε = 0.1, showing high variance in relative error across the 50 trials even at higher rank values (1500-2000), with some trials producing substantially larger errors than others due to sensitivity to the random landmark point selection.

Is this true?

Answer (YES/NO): YES